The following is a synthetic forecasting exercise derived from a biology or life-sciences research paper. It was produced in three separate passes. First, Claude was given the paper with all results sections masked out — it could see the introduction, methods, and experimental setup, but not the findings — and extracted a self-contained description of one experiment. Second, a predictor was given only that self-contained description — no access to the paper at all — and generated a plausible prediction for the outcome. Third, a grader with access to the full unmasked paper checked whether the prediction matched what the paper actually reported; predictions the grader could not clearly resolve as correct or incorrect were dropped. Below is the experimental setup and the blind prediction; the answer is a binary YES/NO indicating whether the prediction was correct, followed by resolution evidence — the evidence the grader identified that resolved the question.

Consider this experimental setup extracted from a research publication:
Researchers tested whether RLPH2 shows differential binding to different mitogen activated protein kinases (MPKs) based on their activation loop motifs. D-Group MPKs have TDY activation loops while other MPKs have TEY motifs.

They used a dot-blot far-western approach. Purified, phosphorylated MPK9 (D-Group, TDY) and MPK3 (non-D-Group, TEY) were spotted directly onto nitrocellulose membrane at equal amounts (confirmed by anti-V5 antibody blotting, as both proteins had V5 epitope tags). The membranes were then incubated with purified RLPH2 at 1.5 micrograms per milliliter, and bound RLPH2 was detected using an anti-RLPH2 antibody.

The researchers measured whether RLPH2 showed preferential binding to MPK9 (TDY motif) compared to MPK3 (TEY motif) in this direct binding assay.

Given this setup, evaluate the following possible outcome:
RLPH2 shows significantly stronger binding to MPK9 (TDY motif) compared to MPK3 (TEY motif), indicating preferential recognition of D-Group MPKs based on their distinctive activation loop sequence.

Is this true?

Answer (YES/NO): YES